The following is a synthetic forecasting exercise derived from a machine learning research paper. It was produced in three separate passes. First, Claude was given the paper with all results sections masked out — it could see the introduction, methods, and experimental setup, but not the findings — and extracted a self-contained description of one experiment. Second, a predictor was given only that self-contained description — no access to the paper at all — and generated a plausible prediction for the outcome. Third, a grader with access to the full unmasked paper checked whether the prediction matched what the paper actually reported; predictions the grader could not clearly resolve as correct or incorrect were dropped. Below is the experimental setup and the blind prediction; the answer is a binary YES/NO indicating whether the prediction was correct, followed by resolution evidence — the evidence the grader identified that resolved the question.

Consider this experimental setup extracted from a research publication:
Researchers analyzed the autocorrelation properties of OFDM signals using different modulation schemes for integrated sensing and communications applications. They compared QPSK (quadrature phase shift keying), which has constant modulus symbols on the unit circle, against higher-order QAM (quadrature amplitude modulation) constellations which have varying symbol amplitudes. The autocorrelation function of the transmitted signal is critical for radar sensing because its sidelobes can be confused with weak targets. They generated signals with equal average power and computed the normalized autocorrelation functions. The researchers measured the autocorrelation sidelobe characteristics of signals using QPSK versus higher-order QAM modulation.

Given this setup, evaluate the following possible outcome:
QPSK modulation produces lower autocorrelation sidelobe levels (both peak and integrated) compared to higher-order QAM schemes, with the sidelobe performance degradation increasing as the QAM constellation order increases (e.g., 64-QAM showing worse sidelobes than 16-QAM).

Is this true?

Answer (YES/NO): YES